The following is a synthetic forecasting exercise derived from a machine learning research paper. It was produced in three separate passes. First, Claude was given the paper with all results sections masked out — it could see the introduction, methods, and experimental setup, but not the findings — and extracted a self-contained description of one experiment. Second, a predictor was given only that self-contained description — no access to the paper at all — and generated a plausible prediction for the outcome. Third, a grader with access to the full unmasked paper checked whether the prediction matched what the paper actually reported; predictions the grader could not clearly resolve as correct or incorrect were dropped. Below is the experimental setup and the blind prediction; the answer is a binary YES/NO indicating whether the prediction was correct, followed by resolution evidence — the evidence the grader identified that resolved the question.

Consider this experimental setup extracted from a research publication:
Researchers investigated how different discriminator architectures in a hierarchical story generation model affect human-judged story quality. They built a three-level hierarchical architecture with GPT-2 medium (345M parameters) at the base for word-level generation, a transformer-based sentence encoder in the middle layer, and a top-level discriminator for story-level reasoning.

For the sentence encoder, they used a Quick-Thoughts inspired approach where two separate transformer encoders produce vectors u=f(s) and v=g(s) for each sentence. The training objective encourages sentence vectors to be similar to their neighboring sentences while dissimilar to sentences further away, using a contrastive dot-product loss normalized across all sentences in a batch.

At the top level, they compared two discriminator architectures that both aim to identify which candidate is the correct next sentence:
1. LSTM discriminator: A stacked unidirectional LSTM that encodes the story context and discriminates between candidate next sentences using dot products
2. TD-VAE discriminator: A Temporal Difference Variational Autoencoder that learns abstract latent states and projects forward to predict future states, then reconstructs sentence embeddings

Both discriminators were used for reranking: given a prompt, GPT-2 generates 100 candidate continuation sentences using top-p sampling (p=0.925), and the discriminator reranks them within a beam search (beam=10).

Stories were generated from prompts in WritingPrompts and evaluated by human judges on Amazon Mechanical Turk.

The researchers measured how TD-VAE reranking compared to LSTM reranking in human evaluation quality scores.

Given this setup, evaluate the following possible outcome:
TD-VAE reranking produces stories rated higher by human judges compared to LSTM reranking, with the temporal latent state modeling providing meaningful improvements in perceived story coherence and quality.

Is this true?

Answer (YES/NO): NO